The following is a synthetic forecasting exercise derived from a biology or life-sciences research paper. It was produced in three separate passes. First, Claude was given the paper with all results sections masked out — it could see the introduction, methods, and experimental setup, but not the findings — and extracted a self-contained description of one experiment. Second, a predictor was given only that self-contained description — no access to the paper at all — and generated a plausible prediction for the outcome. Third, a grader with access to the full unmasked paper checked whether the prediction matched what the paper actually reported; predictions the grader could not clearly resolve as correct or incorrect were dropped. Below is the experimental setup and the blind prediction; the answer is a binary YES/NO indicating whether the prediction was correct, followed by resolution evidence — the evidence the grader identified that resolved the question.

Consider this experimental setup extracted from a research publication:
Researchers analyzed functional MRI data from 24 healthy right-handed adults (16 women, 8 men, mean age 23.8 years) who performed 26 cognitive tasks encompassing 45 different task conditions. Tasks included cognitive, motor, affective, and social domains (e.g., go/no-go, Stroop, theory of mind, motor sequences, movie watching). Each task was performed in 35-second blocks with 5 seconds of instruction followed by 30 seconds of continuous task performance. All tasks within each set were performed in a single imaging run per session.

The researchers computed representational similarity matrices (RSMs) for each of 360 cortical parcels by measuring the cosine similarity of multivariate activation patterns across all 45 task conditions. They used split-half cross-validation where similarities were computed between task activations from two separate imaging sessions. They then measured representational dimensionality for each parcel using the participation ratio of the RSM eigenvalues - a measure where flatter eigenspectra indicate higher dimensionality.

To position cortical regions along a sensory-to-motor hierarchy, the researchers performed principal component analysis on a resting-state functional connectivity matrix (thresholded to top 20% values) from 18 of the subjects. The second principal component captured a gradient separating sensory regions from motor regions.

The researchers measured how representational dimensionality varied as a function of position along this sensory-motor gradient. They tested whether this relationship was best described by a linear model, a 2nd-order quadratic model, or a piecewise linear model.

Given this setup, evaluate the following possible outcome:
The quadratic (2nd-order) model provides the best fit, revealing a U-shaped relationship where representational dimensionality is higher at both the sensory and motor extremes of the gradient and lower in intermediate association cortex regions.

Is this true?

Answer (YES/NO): YES